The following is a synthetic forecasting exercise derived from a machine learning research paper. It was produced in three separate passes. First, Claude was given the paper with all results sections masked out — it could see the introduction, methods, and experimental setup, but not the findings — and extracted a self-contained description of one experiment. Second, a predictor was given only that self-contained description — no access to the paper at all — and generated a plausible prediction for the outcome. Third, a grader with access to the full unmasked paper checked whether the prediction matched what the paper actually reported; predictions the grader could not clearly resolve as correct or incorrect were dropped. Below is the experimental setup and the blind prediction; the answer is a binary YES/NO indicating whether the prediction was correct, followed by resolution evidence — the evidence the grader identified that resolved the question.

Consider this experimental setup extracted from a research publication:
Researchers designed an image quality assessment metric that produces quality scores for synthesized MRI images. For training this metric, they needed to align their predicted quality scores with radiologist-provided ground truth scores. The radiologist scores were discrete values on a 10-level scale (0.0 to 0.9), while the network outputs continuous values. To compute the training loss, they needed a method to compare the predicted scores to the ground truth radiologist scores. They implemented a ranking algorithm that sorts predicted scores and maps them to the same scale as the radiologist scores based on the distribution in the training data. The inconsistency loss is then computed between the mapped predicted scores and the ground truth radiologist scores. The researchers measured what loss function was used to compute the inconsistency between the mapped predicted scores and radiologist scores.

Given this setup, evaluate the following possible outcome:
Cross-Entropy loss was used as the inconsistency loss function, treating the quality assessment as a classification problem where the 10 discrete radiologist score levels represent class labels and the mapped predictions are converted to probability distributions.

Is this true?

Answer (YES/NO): NO